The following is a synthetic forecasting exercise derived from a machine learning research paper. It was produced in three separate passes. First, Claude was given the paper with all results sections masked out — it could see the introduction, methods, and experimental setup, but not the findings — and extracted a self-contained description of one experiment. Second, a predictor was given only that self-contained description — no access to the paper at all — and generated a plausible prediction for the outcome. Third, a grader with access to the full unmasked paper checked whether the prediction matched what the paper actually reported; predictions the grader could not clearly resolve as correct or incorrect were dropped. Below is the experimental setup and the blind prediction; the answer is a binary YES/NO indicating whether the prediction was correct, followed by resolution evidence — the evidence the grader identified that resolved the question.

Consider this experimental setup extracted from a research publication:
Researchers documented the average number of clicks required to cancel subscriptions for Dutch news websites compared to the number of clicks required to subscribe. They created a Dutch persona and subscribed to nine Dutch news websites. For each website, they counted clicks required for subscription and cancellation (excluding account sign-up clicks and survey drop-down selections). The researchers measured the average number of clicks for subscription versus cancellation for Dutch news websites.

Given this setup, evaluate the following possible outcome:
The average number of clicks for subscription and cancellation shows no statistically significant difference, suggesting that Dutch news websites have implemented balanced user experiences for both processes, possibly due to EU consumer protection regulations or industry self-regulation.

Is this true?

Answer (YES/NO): NO